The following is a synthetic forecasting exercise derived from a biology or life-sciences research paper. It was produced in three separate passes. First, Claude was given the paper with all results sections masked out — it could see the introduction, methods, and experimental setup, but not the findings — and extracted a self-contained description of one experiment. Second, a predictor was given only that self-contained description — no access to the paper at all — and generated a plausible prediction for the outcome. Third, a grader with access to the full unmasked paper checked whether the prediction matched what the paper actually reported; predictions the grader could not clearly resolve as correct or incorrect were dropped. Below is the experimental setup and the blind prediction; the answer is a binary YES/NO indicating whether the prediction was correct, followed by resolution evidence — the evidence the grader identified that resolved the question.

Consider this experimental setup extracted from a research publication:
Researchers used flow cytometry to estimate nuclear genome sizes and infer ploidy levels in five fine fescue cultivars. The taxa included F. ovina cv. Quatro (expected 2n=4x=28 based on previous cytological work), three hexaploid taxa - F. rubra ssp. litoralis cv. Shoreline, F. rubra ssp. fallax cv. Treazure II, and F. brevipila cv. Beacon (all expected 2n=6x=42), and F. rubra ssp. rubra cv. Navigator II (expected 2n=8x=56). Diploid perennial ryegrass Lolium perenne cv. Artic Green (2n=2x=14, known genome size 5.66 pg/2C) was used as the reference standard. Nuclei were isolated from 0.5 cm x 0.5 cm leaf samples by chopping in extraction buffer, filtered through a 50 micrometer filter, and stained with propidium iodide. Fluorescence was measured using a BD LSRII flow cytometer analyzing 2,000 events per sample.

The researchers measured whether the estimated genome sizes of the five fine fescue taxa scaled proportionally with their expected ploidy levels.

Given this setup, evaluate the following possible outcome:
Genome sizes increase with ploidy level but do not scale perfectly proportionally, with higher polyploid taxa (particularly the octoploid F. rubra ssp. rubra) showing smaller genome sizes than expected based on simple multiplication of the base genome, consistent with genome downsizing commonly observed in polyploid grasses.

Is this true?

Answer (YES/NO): YES